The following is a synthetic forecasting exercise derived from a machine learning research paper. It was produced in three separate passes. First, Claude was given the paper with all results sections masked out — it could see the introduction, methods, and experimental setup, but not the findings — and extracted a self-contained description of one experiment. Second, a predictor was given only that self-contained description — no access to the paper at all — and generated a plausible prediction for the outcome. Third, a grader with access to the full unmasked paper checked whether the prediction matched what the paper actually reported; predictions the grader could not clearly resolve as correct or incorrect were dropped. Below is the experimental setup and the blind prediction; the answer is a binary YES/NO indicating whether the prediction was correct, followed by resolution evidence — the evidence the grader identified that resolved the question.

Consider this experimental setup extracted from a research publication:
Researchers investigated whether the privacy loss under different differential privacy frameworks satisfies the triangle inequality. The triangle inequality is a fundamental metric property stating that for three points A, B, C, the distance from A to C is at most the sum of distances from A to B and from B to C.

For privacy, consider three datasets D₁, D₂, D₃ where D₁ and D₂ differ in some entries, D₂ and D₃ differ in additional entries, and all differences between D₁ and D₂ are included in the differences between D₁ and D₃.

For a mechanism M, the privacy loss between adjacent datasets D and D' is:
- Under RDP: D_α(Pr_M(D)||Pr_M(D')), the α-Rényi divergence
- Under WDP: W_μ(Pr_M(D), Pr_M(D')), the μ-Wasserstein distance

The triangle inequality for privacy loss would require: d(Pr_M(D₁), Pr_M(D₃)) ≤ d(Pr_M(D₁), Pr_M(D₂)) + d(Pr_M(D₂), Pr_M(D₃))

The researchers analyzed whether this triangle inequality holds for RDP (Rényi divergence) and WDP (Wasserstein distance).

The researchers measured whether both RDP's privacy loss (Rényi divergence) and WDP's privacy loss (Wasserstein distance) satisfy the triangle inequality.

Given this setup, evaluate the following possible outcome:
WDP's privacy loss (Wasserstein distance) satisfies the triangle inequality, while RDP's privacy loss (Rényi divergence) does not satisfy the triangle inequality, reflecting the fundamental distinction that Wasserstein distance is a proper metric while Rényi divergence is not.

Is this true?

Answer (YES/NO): YES